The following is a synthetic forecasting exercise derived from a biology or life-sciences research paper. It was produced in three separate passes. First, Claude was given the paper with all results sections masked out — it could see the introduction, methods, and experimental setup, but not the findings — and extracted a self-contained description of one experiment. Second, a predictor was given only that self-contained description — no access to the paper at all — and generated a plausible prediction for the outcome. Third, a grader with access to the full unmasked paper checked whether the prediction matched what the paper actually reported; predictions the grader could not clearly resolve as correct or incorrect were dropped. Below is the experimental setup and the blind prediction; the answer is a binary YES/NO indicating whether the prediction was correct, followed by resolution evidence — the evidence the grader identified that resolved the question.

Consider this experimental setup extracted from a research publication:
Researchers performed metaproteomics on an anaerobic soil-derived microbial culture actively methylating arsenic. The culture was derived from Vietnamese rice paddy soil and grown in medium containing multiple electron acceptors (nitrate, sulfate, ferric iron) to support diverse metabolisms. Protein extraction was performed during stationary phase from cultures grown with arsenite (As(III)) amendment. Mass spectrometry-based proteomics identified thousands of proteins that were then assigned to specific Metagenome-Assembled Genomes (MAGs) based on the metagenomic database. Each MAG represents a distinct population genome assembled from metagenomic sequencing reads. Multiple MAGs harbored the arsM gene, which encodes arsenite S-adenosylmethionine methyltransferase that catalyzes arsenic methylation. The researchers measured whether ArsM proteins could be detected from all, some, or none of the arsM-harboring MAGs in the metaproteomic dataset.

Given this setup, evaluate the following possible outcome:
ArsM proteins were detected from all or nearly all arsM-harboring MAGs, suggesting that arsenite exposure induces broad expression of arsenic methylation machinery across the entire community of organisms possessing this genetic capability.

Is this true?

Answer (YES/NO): NO